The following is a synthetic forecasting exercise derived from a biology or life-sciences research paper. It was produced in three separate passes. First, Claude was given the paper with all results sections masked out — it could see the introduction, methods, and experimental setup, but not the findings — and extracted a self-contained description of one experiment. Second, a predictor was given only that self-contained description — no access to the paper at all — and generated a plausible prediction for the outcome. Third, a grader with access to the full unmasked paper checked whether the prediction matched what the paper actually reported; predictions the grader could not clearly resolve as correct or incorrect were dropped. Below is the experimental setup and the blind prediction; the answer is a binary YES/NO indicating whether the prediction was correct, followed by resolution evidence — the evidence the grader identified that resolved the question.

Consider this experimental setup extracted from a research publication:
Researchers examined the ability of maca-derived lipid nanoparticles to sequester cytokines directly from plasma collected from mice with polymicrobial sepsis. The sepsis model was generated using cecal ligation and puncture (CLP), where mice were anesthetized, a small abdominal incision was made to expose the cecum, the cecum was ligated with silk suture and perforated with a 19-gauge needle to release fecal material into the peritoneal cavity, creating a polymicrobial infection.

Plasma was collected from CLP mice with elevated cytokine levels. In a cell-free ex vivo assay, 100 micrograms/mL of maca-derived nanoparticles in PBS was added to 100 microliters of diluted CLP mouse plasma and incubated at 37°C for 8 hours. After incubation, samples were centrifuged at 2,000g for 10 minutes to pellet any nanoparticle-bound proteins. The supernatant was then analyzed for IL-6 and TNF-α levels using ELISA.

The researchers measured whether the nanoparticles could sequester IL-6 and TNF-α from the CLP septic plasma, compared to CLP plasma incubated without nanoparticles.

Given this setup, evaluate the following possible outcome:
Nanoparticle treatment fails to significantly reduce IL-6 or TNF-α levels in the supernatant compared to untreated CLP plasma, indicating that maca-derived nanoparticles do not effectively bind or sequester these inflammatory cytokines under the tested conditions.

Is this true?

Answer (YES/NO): NO